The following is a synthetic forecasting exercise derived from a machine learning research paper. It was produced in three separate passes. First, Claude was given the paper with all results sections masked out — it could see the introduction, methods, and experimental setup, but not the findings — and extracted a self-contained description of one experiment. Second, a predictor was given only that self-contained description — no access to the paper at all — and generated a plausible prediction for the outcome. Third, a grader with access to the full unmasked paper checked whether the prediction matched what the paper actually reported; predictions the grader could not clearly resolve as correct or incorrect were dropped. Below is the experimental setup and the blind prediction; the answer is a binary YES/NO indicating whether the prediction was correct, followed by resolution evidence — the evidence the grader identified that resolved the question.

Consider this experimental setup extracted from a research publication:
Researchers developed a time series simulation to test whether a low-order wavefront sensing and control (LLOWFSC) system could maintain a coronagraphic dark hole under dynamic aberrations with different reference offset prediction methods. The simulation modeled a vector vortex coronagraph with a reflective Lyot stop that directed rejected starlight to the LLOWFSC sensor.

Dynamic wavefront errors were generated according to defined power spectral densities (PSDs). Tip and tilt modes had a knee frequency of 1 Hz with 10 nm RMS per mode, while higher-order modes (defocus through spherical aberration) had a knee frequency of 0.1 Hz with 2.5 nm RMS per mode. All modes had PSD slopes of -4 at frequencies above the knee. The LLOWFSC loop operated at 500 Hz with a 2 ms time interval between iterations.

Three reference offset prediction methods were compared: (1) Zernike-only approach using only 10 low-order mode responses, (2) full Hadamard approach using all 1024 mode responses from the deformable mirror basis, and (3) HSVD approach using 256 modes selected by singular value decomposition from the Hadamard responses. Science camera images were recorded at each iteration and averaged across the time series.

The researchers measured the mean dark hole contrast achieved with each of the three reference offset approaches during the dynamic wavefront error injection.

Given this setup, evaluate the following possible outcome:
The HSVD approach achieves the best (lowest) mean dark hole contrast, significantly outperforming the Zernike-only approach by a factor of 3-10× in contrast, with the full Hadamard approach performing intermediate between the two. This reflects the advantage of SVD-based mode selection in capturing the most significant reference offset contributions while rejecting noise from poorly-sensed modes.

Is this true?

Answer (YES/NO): NO